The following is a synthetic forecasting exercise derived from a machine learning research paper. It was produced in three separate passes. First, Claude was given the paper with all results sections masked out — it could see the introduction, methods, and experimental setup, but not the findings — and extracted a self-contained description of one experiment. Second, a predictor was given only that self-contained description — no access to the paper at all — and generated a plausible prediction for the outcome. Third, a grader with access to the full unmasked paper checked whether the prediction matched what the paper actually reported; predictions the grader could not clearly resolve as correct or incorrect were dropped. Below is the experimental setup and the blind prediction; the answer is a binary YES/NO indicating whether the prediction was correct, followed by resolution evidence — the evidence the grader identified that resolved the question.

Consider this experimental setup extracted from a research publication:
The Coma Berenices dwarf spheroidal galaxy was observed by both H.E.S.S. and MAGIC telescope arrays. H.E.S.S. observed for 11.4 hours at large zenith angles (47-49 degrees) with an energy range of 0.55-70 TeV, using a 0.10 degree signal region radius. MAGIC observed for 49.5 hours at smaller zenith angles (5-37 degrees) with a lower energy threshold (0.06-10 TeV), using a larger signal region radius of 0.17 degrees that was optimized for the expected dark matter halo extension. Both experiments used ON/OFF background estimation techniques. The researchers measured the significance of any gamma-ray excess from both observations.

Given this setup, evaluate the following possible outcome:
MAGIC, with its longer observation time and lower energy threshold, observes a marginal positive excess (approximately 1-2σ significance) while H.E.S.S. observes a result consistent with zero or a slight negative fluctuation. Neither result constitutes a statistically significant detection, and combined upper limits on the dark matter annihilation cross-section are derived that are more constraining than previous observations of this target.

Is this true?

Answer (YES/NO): NO